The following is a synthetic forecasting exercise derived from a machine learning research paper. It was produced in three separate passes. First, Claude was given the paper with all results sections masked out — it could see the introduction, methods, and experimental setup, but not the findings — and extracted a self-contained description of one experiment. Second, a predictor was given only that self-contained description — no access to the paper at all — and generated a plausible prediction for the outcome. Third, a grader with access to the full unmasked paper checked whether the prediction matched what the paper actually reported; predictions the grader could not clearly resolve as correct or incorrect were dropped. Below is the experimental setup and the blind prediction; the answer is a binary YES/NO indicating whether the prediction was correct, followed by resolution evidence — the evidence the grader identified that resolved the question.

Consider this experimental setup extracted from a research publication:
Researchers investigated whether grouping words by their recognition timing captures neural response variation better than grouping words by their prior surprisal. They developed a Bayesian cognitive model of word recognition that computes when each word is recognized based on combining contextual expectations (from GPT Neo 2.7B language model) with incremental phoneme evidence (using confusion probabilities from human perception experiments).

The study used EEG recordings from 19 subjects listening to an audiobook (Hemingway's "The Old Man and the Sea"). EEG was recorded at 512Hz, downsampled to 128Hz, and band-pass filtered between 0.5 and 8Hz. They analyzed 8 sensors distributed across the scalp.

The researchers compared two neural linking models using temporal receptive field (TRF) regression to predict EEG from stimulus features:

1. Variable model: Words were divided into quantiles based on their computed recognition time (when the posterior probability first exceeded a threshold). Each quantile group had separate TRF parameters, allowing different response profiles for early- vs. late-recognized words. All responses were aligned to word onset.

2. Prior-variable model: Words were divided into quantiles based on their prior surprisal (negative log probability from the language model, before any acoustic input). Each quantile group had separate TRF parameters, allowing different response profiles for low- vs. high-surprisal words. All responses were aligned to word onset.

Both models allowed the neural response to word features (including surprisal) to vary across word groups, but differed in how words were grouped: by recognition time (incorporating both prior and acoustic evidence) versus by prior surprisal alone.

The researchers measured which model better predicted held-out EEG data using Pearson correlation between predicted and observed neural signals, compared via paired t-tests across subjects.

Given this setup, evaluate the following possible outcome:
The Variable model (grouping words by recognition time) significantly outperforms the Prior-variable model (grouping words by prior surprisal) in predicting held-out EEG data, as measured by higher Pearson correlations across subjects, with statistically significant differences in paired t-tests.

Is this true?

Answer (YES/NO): YES